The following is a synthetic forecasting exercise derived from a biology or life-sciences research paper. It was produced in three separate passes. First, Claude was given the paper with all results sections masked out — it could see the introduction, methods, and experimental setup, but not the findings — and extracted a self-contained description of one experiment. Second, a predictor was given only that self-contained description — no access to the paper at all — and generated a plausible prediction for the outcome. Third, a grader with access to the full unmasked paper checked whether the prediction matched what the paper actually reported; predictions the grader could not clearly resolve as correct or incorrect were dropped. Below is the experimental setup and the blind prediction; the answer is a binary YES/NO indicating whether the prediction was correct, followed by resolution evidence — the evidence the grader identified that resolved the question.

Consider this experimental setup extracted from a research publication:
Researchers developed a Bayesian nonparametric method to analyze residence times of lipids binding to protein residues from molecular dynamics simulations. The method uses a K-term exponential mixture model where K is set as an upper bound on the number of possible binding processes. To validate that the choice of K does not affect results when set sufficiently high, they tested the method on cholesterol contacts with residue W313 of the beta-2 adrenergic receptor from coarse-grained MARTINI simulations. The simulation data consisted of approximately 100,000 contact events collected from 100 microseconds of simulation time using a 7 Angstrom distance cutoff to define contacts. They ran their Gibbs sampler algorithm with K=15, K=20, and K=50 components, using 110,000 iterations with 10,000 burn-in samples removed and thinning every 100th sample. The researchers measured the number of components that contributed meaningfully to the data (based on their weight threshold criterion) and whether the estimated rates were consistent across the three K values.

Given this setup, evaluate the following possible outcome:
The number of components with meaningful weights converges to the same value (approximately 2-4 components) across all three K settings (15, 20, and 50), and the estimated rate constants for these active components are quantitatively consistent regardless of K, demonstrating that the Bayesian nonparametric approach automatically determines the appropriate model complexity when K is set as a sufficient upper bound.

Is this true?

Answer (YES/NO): NO